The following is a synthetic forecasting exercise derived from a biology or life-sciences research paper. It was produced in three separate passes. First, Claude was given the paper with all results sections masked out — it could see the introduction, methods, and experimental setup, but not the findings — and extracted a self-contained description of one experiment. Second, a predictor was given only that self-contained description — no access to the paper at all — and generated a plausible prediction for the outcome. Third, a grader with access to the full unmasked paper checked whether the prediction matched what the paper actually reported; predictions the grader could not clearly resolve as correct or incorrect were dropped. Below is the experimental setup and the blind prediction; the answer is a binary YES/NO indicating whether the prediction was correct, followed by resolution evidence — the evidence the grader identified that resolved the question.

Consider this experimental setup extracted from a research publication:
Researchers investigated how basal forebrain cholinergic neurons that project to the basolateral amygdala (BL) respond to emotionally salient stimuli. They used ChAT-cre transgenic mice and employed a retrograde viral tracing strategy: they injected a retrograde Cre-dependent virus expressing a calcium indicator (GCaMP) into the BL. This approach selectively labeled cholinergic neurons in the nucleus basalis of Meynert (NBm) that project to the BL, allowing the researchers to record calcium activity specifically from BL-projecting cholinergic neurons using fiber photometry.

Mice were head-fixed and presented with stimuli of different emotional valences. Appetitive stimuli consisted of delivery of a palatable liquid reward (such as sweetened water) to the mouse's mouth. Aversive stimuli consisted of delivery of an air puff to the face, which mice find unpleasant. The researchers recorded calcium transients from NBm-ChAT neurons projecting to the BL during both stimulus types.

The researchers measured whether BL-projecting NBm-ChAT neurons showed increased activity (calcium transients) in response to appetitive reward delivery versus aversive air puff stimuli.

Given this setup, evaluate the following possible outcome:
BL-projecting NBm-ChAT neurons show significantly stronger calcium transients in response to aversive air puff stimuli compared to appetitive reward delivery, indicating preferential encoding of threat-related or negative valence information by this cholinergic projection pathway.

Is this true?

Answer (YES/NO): NO